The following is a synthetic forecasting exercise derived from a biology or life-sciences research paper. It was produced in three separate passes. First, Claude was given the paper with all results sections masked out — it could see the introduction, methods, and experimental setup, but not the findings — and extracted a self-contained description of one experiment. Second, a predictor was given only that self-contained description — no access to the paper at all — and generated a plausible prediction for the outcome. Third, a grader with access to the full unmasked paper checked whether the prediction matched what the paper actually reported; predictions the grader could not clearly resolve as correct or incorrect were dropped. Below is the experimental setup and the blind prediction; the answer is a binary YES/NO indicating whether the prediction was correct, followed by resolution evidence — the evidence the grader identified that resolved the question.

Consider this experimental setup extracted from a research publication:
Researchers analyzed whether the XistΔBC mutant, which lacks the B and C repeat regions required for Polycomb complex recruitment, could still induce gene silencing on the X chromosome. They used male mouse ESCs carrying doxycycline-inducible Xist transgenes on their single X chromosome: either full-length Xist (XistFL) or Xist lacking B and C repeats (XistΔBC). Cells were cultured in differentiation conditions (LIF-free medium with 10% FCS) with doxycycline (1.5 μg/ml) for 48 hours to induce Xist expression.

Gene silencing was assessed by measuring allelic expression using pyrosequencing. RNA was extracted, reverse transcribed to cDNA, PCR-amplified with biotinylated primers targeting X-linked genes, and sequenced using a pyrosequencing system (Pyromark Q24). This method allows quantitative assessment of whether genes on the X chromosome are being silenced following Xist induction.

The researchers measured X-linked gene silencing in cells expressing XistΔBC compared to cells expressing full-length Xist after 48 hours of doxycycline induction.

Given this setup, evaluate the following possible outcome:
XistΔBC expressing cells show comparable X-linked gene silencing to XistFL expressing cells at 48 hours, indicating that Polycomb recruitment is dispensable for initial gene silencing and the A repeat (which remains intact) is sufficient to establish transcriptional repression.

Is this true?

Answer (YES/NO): NO